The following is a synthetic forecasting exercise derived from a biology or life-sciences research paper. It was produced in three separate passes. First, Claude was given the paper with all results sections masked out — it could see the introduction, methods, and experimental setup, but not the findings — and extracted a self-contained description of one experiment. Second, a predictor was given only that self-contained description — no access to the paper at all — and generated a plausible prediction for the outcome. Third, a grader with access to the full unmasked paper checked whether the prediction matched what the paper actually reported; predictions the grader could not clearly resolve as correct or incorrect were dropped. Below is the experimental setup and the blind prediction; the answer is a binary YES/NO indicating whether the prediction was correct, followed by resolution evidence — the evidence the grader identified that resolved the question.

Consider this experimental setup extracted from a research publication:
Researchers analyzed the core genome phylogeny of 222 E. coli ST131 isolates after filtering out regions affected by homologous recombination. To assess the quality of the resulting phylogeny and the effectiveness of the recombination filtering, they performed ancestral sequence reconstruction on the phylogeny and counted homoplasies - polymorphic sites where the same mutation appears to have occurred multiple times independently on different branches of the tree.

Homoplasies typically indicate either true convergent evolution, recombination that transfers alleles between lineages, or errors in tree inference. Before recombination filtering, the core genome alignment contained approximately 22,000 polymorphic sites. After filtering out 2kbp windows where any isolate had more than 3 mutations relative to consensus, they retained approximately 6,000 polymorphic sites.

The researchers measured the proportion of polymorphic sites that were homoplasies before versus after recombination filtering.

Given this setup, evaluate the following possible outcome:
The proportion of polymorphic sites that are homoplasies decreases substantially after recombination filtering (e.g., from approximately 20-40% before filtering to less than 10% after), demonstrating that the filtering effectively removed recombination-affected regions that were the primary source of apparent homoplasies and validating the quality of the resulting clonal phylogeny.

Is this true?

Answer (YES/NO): YES